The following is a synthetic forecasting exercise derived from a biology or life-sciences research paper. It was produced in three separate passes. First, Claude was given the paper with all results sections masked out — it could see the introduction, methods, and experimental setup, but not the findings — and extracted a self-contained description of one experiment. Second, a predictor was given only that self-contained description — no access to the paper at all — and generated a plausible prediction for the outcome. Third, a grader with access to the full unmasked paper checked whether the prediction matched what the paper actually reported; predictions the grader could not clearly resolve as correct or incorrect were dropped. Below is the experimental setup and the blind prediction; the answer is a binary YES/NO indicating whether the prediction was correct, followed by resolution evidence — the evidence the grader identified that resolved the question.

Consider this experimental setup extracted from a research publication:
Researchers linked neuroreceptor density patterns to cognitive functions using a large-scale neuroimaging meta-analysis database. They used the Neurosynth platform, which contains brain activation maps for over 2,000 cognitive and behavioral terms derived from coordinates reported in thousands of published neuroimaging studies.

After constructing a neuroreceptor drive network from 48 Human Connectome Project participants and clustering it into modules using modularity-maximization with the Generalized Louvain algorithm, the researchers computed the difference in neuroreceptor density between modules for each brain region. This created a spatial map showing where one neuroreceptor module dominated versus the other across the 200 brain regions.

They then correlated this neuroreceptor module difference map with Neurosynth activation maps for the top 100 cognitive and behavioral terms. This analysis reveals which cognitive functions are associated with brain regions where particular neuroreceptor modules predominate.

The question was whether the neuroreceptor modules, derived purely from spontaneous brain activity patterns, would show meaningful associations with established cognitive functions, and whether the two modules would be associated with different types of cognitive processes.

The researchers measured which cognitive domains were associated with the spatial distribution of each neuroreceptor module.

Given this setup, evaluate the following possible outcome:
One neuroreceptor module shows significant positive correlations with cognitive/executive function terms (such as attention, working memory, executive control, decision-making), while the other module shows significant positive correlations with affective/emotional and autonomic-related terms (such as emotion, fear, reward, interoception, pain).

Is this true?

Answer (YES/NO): NO